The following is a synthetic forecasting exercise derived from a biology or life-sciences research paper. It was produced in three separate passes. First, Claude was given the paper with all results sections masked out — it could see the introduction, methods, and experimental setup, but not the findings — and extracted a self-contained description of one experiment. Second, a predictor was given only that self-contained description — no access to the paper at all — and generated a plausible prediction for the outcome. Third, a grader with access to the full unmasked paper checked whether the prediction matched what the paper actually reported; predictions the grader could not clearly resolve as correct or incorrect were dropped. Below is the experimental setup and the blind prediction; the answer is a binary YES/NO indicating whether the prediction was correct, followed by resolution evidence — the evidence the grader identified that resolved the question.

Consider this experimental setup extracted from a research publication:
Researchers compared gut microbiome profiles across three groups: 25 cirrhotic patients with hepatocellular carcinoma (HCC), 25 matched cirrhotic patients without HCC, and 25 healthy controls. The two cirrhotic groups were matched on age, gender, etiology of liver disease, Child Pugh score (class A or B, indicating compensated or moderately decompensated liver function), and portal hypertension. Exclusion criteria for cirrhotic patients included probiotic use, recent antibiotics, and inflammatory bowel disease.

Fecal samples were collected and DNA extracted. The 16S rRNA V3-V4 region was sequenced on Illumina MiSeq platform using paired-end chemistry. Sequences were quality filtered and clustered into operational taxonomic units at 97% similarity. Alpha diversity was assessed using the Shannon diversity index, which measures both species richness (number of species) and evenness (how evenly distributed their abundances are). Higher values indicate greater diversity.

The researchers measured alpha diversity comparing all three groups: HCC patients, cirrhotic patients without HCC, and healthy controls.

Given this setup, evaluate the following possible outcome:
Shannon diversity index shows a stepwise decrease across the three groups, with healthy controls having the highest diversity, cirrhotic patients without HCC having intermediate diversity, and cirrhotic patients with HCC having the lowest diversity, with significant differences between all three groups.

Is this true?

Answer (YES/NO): NO